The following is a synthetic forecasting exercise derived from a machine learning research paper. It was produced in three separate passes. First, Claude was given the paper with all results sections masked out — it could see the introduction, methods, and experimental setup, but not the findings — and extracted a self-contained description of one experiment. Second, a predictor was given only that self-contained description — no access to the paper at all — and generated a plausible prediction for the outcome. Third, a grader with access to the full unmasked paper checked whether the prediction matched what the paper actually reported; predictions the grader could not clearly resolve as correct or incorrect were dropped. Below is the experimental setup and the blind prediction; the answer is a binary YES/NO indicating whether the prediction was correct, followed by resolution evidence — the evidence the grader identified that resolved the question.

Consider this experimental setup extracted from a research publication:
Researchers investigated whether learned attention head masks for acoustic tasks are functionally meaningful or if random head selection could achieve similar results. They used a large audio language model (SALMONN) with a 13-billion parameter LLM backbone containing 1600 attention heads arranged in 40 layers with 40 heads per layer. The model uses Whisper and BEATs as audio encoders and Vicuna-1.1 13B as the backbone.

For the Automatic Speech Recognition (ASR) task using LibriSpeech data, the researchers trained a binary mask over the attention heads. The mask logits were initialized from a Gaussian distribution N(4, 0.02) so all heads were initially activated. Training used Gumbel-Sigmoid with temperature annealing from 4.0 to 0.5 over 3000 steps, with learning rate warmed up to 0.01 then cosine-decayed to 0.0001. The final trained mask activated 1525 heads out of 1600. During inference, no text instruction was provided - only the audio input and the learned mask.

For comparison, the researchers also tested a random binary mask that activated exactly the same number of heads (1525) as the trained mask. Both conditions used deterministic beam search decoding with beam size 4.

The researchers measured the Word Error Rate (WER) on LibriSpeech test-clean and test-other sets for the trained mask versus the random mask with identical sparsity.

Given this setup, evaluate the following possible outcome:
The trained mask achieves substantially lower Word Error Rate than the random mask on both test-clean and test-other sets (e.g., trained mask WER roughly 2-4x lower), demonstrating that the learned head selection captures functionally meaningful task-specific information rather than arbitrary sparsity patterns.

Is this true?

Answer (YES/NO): YES